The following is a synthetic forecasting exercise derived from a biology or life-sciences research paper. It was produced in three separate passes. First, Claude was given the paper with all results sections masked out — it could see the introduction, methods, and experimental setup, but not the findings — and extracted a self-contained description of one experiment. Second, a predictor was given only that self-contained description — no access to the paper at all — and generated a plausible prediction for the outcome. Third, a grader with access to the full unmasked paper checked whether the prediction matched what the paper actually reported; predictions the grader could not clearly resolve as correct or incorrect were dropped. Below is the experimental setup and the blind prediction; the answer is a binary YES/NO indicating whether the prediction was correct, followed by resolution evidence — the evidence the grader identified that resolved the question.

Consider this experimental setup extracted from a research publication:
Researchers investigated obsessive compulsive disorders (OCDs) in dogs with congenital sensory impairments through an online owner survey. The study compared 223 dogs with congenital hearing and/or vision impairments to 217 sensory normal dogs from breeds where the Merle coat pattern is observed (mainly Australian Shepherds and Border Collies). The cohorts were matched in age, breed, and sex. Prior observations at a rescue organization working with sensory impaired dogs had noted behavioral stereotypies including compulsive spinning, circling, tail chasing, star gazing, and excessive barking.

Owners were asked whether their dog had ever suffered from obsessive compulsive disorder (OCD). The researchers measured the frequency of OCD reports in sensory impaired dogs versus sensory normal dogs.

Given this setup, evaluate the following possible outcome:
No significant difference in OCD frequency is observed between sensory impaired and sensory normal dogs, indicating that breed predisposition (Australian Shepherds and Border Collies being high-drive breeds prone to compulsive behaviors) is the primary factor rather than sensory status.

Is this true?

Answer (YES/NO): NO